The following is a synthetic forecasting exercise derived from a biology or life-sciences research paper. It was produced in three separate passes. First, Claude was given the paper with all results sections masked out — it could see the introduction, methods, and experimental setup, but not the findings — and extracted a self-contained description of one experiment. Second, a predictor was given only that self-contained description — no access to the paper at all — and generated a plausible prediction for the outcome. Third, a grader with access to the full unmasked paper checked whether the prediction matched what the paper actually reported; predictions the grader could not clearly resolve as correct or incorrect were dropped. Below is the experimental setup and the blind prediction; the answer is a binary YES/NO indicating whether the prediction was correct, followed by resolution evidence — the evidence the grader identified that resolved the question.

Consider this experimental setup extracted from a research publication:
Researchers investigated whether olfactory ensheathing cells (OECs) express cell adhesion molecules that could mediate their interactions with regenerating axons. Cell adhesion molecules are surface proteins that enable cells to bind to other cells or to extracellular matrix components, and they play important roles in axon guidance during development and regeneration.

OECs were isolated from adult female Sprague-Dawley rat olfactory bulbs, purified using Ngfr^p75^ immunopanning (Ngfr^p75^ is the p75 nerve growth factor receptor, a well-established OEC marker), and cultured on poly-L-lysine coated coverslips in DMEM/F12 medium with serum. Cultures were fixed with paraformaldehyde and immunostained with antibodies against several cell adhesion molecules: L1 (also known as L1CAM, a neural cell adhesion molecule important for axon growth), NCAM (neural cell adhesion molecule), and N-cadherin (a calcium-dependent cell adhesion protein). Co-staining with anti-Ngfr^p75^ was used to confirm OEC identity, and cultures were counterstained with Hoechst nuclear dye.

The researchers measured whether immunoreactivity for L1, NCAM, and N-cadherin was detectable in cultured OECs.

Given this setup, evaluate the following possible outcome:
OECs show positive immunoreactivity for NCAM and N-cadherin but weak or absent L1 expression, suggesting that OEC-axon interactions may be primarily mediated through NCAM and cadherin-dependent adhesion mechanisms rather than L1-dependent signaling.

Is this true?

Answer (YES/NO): NO